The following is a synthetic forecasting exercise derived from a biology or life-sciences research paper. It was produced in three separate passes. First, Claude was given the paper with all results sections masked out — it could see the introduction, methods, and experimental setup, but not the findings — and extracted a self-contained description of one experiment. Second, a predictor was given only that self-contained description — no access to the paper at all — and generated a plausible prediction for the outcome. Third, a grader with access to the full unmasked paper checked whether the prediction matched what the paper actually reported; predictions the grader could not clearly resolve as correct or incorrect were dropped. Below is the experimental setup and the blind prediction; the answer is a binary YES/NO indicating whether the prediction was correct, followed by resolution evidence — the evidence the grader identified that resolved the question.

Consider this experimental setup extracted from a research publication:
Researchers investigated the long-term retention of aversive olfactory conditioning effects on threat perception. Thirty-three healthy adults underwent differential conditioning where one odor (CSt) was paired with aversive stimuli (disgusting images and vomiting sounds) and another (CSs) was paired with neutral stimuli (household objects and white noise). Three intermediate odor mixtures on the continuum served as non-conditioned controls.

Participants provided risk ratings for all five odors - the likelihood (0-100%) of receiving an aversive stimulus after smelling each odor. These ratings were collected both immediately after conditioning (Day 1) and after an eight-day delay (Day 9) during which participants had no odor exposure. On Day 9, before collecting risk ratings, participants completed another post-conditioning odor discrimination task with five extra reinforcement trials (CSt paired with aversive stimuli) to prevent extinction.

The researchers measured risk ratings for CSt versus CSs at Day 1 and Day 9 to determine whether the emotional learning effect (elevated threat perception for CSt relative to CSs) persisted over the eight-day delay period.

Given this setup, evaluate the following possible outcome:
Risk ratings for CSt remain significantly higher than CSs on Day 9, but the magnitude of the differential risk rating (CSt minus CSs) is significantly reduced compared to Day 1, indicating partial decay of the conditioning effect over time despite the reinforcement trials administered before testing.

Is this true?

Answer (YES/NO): NO